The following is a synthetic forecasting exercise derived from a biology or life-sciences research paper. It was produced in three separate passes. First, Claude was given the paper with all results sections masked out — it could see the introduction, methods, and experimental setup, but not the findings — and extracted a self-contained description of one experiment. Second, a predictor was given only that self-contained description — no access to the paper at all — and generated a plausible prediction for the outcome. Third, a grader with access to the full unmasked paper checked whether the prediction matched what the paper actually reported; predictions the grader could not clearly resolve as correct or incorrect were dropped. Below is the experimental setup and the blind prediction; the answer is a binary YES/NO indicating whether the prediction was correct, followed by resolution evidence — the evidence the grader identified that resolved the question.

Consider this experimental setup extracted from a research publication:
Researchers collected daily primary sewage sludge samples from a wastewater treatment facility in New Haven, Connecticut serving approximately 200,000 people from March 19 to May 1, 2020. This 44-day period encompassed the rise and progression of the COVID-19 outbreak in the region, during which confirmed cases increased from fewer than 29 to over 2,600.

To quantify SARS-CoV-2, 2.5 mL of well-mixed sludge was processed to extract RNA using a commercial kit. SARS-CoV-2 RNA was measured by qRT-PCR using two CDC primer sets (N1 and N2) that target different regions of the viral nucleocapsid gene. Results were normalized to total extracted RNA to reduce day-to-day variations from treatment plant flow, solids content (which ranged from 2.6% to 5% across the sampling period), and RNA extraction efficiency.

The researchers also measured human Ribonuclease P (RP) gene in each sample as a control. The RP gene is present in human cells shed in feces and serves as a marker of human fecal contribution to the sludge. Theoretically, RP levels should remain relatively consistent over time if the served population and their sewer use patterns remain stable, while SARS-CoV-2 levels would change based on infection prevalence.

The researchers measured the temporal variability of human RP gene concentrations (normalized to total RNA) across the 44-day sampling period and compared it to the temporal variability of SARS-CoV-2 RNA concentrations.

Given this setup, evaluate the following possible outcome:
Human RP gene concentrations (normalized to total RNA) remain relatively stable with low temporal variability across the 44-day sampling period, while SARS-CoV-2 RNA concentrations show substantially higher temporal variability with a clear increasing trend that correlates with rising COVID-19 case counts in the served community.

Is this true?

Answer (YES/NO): NO